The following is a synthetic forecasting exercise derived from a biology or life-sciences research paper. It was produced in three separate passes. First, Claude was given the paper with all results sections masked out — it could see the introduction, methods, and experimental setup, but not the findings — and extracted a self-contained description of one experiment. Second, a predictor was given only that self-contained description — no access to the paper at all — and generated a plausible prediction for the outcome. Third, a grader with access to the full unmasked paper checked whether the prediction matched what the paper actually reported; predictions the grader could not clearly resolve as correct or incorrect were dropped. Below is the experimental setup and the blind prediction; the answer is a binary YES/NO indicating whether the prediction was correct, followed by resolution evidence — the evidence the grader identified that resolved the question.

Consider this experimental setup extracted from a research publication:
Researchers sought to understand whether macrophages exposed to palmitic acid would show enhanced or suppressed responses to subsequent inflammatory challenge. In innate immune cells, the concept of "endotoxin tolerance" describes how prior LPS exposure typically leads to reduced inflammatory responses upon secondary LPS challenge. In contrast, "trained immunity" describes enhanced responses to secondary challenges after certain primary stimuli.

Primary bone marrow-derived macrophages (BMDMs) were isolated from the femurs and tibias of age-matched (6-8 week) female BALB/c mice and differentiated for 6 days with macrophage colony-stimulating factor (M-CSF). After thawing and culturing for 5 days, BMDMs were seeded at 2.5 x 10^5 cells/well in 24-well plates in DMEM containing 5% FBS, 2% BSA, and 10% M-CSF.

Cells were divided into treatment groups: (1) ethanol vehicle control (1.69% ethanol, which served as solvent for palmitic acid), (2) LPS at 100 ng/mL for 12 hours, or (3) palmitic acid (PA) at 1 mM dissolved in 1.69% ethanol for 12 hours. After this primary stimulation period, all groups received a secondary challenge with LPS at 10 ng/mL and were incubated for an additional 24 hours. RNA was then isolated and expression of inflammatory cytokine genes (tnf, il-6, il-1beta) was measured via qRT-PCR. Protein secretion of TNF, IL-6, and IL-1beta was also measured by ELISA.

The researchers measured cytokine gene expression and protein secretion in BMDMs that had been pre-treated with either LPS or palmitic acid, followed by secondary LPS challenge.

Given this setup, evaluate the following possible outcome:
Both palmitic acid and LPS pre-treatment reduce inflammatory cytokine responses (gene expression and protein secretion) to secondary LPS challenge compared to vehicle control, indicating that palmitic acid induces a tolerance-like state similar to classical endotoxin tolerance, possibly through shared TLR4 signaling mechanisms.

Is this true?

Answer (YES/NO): NO